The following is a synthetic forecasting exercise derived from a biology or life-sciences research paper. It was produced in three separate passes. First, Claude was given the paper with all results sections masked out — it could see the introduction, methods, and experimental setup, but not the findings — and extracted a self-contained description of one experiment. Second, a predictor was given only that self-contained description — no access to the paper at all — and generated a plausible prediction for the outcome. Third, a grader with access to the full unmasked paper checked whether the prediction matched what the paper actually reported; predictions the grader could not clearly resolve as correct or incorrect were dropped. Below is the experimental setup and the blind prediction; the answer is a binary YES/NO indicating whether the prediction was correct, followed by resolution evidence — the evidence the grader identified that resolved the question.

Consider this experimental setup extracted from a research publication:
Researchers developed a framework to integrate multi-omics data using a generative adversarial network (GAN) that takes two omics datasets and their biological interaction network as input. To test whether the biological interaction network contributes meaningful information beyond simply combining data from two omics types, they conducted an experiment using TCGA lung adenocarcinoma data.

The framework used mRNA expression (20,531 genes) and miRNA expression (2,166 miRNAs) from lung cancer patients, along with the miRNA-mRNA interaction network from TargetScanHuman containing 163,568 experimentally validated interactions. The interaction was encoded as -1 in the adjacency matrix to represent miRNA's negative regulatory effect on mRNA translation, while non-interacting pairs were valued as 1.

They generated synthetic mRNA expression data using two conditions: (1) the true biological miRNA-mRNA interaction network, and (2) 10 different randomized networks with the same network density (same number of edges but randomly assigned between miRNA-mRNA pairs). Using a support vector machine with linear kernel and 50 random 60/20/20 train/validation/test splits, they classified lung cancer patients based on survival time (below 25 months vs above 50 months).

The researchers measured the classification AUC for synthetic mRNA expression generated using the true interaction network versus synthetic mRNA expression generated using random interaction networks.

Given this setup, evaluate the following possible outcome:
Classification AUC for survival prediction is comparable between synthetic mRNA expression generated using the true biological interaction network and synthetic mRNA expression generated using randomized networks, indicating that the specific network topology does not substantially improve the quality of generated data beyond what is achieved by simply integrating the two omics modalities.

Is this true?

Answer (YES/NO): NO